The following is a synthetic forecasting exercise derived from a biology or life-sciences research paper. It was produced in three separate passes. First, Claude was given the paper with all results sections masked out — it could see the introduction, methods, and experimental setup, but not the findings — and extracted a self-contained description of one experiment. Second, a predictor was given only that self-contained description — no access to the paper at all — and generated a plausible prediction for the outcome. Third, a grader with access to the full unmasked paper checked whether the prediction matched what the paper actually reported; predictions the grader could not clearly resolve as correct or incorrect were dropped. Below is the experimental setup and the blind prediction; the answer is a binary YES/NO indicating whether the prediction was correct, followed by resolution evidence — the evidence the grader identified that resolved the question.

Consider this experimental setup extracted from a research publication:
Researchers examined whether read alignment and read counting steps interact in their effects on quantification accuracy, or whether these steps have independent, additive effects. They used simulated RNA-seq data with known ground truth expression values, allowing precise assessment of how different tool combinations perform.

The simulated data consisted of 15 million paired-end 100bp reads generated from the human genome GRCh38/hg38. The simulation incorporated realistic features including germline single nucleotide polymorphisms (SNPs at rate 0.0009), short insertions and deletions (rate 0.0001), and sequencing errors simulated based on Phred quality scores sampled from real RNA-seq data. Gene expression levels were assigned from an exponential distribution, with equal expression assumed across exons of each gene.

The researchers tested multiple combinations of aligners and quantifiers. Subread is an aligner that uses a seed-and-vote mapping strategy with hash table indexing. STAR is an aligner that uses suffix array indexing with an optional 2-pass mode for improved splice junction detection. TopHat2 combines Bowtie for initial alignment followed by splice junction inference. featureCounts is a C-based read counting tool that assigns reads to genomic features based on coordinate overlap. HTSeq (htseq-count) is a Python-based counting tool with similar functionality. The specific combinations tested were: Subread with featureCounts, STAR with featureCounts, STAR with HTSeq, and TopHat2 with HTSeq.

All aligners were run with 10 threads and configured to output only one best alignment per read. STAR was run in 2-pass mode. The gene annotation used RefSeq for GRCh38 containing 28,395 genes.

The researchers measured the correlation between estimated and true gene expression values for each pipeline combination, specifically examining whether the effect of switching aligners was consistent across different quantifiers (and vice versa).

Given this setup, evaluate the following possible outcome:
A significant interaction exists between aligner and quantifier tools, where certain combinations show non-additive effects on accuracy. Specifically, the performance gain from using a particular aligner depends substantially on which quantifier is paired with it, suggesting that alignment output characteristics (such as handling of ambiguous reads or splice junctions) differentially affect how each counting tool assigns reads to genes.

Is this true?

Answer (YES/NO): NO